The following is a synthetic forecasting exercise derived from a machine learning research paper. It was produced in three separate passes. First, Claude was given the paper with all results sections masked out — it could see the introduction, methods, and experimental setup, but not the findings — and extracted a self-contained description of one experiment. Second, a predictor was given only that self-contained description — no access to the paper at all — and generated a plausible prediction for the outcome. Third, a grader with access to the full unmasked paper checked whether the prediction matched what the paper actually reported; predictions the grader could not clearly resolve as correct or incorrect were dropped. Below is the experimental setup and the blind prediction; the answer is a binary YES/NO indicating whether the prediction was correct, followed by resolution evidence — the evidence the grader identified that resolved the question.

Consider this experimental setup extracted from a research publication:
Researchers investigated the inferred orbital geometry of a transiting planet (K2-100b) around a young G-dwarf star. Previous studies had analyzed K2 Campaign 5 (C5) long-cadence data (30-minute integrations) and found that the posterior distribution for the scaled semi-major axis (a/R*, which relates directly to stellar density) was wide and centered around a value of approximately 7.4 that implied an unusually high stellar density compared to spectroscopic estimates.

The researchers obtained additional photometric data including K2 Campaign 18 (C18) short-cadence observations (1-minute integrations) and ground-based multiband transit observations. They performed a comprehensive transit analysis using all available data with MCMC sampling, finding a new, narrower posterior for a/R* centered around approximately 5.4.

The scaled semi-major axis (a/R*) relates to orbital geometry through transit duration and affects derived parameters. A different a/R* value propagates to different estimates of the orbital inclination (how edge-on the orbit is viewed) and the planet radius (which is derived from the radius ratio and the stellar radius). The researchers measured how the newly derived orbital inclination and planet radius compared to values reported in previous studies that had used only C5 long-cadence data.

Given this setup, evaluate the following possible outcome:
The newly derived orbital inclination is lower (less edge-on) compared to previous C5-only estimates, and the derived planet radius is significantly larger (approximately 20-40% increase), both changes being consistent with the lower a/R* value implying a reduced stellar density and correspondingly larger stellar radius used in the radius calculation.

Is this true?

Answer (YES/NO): NO